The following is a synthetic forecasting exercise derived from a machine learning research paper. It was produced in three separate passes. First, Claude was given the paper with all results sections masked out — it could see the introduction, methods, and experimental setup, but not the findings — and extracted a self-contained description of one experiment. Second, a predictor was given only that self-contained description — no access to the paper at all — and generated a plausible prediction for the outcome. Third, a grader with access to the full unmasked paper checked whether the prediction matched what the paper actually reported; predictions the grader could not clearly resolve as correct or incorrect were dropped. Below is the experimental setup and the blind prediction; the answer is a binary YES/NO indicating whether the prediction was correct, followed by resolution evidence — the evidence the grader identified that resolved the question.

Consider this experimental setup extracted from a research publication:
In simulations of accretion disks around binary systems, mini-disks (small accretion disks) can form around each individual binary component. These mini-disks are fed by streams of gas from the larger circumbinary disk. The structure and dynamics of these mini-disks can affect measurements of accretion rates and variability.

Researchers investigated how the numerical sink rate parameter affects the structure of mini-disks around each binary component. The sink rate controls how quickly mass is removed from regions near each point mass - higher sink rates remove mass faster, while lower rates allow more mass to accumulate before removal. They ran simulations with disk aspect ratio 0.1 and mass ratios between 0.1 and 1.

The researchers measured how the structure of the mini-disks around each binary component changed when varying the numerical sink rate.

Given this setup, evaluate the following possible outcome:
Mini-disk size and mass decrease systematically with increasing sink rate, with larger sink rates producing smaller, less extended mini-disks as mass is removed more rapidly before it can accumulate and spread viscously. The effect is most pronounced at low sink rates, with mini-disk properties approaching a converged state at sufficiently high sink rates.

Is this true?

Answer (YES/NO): NO